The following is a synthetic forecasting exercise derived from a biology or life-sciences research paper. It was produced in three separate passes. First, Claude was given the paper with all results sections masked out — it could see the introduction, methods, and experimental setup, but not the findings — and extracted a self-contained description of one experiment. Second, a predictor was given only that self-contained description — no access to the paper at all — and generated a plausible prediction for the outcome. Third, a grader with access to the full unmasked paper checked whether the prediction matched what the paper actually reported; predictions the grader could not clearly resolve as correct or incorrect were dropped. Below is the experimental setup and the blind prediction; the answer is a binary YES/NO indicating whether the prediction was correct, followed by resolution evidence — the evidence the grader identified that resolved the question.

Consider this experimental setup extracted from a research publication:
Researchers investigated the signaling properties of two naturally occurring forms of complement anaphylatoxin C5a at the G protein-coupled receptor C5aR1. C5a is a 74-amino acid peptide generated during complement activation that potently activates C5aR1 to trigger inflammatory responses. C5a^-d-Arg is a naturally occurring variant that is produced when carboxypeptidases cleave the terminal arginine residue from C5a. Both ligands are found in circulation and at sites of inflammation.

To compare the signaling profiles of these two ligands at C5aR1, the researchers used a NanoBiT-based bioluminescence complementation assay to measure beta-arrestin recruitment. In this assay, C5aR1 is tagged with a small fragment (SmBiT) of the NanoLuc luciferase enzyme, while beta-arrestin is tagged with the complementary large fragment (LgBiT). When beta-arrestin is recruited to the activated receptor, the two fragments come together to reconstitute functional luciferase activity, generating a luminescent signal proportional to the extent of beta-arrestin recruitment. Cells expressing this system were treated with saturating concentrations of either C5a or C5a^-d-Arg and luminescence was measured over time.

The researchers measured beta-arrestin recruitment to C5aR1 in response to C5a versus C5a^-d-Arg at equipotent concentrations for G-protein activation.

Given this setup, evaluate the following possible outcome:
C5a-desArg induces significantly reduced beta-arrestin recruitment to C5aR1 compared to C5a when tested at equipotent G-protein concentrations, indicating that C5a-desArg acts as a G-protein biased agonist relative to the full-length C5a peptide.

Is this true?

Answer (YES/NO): YES